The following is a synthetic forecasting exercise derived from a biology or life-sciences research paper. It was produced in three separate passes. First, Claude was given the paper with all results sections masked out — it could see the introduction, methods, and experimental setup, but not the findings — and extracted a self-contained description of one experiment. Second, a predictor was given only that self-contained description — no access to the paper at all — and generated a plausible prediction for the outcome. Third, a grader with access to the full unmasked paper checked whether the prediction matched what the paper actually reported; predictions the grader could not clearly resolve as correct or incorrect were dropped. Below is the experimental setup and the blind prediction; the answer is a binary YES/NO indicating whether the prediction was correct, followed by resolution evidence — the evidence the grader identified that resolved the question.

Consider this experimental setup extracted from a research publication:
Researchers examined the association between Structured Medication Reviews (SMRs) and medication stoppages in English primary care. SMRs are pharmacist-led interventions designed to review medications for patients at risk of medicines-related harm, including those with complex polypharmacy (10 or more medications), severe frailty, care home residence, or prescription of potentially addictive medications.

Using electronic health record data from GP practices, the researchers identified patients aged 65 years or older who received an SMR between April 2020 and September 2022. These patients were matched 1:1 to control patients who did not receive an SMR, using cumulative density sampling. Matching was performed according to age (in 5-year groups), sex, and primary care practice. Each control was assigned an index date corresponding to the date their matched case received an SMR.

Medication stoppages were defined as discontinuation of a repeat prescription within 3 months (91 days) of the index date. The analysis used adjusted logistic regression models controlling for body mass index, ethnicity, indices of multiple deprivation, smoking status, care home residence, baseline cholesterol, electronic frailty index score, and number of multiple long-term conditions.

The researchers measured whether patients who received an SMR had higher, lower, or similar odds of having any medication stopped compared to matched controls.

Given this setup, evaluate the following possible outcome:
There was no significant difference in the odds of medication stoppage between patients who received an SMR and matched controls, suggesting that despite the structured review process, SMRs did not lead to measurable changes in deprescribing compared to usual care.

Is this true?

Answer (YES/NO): NO